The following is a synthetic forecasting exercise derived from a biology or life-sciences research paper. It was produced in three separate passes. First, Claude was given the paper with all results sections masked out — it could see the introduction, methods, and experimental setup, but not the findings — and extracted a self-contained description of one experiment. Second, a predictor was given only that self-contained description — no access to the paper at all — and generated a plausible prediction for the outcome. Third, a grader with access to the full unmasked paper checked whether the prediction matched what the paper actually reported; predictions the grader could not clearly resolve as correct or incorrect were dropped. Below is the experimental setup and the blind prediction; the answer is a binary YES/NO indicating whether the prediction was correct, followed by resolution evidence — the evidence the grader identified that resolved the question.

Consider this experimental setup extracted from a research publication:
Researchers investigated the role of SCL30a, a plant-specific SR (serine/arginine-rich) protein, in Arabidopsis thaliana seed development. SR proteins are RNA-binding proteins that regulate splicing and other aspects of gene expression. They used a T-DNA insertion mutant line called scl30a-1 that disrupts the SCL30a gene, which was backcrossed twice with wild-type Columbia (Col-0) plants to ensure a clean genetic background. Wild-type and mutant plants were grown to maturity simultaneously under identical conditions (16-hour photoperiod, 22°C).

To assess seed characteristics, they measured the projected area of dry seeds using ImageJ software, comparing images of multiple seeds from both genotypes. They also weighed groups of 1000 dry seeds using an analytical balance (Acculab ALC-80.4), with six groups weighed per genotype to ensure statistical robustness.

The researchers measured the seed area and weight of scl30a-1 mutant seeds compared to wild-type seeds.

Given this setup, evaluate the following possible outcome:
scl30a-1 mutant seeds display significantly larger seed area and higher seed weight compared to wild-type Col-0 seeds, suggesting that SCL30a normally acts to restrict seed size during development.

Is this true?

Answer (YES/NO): NO